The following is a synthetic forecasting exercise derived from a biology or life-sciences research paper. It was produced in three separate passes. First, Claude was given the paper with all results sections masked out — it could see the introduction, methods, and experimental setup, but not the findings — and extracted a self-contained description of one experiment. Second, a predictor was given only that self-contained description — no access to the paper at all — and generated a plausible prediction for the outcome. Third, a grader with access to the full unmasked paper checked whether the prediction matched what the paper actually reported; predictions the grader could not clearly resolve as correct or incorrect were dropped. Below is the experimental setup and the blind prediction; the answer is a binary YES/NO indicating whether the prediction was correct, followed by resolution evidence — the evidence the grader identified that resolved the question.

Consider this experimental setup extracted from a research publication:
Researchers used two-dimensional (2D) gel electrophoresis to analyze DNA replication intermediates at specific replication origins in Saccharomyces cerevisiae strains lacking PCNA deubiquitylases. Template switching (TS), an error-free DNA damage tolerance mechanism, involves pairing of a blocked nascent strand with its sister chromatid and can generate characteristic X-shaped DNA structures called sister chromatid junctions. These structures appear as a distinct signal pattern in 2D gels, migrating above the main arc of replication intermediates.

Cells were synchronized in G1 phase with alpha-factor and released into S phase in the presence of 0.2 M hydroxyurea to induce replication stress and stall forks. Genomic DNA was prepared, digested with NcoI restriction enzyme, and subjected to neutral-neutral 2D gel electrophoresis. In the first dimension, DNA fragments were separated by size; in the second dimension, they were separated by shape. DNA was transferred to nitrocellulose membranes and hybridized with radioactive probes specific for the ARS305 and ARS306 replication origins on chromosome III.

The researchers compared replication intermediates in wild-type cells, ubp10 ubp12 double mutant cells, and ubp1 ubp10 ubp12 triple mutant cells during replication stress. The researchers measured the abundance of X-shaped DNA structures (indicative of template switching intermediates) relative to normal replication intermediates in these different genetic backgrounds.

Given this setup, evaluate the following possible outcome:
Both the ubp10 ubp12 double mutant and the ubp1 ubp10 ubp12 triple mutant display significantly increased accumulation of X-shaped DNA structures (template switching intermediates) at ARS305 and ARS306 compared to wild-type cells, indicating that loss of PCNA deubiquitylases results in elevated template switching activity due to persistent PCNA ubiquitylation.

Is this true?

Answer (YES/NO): NO